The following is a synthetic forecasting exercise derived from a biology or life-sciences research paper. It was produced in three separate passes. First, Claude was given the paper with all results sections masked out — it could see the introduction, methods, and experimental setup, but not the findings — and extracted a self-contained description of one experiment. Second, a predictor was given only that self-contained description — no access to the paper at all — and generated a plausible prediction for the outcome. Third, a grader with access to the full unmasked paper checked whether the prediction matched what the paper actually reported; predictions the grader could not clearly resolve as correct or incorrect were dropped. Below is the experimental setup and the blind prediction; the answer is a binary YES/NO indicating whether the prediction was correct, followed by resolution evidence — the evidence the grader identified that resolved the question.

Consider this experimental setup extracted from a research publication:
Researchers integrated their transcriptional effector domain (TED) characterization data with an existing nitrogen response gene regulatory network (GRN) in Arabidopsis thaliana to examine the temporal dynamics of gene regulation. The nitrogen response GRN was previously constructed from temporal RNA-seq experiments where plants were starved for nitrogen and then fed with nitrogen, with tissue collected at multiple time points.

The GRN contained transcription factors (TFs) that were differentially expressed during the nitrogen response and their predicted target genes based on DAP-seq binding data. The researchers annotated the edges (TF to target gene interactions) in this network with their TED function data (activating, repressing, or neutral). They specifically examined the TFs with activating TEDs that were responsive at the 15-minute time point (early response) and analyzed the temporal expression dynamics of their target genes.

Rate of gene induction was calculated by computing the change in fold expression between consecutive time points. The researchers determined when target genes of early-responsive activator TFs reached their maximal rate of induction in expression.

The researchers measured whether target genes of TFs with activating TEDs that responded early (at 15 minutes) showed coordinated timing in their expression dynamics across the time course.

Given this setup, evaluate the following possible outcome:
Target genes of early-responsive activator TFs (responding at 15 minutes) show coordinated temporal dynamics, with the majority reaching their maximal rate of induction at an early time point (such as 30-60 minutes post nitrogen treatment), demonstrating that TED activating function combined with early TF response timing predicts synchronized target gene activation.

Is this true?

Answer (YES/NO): YES